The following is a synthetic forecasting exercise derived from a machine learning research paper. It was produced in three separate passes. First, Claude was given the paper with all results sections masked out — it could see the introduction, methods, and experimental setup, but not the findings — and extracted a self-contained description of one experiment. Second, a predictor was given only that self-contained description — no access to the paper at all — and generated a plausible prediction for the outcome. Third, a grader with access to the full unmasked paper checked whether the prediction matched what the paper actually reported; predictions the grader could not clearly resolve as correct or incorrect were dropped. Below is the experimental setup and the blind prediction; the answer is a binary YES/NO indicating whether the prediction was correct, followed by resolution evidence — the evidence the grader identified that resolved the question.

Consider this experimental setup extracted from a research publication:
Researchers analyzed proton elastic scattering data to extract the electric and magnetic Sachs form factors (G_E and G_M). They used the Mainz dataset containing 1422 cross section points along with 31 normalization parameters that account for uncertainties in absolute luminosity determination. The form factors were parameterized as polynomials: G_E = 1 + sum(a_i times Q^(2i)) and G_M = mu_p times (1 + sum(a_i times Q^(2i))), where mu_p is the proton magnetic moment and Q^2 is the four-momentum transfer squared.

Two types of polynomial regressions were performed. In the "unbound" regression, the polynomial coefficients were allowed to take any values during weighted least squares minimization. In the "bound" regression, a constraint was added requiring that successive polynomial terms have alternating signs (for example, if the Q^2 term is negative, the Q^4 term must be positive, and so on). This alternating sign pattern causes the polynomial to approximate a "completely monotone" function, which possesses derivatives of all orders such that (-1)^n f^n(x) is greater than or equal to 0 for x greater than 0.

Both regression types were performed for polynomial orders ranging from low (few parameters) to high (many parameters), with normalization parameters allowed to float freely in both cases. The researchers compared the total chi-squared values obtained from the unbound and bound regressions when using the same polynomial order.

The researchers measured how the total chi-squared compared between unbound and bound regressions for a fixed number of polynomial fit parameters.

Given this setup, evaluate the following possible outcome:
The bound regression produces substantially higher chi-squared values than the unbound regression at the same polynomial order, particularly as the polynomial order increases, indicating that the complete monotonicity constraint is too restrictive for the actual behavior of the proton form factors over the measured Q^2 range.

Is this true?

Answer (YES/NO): NO